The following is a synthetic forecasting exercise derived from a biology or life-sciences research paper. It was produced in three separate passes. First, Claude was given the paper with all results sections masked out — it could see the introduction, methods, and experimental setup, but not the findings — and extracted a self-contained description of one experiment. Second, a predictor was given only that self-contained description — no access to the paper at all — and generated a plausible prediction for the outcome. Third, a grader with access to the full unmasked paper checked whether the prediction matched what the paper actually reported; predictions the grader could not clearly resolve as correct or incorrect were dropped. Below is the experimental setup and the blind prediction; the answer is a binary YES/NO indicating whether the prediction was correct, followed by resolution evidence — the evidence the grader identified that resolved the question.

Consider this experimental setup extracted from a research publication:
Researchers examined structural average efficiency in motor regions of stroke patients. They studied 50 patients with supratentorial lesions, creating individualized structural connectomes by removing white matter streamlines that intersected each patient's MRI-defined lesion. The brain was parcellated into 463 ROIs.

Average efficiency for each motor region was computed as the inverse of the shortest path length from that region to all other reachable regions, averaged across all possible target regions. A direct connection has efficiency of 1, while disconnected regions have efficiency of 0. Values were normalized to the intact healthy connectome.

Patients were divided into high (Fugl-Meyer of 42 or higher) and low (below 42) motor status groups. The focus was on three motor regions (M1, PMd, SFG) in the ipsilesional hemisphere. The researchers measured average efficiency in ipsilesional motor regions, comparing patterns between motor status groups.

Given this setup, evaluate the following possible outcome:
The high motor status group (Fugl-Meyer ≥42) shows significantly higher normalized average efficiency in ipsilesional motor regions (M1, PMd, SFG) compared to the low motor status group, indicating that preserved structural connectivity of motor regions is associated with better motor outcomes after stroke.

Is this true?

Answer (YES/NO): YES